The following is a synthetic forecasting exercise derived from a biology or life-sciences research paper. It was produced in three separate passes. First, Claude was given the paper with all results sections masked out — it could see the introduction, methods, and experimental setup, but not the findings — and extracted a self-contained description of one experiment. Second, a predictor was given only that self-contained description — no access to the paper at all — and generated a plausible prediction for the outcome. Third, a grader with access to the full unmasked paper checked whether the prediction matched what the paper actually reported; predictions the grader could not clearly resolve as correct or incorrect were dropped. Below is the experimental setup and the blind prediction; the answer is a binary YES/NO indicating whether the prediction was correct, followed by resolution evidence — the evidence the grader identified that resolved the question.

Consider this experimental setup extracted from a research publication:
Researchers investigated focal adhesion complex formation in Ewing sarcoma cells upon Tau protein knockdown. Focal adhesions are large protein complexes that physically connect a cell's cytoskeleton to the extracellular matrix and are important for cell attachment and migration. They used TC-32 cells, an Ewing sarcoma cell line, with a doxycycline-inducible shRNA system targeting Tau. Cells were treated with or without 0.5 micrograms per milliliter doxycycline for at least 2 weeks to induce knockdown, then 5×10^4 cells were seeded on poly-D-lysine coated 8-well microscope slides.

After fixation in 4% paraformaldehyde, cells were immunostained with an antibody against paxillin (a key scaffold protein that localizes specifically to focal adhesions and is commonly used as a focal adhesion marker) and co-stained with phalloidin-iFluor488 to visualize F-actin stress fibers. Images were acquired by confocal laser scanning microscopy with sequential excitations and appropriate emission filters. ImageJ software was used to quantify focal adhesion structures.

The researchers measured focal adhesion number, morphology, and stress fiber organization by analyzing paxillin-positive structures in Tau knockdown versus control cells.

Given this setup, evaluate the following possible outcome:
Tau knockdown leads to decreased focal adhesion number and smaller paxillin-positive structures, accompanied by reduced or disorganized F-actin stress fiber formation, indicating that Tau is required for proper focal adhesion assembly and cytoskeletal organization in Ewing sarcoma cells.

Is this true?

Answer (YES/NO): NO